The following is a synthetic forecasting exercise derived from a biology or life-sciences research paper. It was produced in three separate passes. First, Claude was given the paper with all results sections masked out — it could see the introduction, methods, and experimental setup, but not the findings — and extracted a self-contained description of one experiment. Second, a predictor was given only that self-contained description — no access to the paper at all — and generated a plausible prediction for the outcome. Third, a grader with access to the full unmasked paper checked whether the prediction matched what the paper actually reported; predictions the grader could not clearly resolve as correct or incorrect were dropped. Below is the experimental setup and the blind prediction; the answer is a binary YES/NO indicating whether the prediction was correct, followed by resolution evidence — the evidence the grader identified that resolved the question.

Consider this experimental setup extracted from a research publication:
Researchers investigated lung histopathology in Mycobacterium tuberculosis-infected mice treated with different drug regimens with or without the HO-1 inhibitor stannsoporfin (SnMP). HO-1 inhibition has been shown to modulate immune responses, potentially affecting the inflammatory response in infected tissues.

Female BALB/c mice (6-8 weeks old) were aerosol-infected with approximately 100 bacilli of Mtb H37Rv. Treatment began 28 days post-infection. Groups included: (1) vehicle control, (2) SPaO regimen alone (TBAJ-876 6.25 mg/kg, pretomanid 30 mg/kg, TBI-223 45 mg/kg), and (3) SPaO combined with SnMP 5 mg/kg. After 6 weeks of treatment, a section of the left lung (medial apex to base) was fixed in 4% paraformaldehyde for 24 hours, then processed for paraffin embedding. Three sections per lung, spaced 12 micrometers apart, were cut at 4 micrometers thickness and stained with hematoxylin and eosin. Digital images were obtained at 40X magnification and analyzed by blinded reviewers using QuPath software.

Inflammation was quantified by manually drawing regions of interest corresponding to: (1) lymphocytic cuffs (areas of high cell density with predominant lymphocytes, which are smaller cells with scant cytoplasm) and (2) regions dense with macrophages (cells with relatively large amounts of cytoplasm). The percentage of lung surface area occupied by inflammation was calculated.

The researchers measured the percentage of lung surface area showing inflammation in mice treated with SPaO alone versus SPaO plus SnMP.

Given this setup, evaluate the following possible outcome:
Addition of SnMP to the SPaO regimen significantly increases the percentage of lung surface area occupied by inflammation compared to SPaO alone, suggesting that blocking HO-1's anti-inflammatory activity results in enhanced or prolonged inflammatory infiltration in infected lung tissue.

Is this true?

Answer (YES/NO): NO